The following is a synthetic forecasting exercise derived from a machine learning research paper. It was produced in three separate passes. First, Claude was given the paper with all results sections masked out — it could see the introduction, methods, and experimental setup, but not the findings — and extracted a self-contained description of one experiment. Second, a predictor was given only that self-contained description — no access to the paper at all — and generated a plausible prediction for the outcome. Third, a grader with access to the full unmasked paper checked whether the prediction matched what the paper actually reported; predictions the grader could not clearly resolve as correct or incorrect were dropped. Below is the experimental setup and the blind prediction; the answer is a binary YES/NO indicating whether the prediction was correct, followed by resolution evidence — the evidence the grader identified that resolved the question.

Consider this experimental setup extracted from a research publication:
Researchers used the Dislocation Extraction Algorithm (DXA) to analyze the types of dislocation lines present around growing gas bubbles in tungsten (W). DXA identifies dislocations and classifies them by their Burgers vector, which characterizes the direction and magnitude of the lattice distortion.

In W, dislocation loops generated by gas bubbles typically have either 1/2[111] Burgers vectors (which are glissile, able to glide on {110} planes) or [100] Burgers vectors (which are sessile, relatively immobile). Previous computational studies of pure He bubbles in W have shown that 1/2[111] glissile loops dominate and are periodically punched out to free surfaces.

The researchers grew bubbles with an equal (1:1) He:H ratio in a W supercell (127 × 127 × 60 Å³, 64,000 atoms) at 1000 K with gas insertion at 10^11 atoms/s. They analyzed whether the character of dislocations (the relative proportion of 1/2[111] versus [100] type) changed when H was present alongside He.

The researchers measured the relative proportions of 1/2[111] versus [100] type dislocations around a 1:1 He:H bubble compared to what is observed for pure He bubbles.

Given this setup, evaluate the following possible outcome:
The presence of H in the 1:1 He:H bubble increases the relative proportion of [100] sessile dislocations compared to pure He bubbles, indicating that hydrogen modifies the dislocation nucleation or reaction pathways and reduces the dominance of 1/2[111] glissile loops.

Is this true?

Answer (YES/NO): YES